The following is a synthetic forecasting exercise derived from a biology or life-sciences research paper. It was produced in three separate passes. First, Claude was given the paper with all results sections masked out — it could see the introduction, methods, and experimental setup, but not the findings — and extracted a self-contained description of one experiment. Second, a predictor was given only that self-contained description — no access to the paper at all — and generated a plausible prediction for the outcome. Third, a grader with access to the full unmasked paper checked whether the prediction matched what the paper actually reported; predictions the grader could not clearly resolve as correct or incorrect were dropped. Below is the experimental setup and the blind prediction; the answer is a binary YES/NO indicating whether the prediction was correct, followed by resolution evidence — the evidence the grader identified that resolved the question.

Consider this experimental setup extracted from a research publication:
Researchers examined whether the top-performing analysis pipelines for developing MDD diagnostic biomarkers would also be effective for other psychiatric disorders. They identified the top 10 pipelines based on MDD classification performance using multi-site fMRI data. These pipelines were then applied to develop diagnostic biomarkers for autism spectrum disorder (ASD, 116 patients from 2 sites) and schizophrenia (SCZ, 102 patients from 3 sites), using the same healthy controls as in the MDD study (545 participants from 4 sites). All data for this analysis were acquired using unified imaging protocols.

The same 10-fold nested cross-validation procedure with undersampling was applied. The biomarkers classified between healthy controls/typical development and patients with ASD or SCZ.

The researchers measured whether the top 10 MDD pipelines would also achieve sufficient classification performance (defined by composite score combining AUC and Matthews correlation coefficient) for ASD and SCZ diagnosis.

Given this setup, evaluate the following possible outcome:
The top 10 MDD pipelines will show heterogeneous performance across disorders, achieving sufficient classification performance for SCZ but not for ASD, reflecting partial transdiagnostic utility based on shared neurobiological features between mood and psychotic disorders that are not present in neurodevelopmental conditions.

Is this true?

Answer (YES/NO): NO